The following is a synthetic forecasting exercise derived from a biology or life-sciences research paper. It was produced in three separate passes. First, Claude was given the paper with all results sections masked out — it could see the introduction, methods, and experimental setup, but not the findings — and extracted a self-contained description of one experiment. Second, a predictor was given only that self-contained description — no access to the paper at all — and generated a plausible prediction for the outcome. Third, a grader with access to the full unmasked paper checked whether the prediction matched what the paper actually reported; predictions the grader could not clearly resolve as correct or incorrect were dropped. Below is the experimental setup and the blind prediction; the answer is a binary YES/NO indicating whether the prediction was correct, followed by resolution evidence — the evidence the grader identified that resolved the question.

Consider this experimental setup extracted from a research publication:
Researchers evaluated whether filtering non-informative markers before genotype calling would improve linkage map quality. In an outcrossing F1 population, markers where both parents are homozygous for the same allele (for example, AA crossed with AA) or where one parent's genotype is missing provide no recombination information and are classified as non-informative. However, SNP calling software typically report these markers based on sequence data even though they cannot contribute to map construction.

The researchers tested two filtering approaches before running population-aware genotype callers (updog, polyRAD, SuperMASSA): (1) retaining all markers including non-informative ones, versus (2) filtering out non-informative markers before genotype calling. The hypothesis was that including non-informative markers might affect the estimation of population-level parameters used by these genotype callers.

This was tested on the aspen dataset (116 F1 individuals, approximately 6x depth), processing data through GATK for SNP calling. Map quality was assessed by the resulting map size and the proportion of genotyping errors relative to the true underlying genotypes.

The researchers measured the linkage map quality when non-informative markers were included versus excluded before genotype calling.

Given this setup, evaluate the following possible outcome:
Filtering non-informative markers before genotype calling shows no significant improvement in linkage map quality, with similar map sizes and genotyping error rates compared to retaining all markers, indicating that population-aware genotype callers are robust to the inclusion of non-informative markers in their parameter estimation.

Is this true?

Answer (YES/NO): NO